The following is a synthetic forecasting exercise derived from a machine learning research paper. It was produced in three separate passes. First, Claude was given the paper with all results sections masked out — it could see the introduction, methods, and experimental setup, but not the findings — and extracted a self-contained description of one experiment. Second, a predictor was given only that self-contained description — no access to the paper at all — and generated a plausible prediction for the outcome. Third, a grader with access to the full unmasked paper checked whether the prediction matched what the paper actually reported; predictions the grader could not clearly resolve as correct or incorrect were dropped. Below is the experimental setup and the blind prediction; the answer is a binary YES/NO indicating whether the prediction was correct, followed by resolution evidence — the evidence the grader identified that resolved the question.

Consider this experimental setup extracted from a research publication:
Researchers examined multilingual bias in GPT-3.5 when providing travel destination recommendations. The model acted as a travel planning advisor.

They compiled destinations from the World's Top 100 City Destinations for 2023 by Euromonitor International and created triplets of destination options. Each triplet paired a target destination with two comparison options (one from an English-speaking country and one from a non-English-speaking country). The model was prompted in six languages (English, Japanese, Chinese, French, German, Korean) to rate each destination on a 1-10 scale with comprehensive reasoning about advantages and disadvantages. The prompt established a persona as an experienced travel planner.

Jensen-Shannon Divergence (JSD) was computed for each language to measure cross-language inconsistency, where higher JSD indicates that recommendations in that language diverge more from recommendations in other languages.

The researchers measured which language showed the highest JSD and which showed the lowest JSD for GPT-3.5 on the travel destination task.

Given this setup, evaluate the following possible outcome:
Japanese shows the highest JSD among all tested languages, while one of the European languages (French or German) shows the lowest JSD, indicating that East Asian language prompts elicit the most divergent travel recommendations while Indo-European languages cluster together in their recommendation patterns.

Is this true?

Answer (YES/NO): NO